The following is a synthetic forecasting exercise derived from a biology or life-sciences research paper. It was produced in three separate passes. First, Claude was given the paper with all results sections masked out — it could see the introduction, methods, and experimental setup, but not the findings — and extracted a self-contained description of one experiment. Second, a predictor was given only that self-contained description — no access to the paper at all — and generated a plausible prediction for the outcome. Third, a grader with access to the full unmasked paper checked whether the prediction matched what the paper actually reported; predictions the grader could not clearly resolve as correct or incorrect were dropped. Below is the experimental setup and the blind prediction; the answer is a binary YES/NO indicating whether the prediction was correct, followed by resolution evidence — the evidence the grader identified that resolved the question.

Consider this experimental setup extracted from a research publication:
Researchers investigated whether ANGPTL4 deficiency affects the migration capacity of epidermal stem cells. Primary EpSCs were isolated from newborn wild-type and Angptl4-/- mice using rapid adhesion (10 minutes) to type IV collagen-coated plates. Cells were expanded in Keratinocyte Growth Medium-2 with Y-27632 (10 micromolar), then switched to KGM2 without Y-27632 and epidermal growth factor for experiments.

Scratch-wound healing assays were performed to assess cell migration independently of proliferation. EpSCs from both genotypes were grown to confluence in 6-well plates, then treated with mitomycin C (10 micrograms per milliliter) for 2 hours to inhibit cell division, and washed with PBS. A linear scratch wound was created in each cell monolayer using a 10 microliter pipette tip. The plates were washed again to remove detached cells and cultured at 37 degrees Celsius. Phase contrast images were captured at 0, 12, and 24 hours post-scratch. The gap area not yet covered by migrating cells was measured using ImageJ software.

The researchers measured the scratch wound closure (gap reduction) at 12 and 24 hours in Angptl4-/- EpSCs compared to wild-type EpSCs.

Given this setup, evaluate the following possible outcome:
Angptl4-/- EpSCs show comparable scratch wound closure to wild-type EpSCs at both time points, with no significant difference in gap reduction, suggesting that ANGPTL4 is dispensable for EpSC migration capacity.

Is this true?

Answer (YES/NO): NO